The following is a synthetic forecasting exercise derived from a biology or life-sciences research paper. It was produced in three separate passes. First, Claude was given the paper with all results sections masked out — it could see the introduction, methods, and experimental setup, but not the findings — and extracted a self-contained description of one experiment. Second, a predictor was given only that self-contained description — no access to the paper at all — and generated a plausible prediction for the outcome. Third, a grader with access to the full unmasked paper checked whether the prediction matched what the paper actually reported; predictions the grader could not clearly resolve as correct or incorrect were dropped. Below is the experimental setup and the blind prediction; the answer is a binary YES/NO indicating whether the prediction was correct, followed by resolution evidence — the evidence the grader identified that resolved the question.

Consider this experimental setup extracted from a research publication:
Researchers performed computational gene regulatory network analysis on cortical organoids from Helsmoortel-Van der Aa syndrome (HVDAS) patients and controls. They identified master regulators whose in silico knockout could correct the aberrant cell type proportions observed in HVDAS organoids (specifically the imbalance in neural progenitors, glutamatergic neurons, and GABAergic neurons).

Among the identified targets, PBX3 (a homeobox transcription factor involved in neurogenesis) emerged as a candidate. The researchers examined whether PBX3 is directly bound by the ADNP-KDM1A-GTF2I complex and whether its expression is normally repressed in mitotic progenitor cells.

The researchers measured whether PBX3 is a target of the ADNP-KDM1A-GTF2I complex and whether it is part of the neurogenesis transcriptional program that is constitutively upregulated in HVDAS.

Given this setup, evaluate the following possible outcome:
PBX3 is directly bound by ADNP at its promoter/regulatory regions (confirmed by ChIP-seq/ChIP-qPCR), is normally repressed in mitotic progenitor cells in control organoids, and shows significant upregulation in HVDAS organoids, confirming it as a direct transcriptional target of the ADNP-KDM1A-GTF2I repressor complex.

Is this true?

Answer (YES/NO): NO